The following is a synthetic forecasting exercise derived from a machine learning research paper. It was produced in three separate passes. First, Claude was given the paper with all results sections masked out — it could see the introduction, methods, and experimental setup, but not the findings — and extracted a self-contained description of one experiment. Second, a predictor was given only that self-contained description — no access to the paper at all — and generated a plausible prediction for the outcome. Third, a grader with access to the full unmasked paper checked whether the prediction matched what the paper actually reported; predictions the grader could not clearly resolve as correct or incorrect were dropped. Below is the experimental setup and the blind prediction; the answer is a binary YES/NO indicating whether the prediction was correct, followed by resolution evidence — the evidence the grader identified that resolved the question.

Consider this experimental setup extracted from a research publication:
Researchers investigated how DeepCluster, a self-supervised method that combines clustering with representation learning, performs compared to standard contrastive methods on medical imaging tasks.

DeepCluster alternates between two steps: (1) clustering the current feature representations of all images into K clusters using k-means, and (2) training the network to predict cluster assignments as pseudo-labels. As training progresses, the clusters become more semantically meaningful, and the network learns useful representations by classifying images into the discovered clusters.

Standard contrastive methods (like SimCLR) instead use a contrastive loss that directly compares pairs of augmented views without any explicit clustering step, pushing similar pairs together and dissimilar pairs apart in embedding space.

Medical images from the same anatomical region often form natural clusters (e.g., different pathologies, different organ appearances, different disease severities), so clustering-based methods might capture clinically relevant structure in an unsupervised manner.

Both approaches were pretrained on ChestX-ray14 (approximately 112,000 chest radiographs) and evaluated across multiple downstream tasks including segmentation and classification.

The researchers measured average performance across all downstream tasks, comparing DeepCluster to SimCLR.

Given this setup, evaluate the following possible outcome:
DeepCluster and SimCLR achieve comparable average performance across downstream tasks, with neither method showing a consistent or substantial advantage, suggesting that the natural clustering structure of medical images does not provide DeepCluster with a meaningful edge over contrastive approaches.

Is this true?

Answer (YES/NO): YES